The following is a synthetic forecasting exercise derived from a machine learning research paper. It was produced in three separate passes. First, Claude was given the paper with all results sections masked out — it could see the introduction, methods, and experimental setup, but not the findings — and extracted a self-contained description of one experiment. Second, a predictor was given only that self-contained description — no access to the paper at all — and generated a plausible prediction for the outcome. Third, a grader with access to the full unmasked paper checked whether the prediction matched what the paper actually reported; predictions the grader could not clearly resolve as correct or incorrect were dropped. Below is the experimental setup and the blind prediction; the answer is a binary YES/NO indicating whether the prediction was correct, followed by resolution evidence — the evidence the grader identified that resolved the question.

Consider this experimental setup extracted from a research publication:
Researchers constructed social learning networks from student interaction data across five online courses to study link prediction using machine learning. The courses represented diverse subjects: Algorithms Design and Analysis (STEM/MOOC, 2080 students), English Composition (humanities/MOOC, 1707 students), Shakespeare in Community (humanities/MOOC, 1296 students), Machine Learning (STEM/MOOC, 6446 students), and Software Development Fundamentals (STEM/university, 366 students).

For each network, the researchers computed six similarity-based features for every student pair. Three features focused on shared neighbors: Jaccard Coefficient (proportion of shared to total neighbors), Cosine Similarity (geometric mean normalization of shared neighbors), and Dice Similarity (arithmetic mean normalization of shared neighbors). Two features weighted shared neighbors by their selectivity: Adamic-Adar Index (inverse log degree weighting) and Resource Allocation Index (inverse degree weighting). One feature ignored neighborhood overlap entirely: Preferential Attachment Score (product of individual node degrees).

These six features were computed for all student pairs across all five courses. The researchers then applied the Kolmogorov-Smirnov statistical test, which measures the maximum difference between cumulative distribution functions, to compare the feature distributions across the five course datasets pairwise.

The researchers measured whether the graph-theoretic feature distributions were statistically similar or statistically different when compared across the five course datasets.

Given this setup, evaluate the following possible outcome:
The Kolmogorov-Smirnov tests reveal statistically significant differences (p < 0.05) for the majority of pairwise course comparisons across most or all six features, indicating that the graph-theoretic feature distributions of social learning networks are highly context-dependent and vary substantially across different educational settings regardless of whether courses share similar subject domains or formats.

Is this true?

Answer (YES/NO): YES